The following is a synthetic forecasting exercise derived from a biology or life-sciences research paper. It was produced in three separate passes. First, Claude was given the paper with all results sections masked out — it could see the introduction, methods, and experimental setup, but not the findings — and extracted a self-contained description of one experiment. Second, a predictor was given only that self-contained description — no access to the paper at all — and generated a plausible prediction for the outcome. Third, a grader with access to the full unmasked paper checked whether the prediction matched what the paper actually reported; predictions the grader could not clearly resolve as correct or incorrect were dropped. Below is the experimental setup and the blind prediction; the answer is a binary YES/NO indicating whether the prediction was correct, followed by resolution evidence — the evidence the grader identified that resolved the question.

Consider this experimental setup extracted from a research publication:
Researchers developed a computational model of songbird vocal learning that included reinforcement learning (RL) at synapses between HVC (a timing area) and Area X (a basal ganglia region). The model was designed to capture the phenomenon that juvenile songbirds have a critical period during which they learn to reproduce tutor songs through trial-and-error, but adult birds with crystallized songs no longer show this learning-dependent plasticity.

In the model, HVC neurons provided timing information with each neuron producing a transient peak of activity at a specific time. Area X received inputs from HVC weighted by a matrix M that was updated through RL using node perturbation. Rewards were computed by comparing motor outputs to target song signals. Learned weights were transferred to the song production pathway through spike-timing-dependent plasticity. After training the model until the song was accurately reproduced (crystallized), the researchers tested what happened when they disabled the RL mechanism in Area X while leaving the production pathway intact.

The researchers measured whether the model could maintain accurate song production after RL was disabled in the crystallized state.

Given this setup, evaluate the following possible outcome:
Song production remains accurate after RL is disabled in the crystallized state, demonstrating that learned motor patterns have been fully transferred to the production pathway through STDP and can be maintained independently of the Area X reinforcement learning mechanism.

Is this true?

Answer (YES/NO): YES